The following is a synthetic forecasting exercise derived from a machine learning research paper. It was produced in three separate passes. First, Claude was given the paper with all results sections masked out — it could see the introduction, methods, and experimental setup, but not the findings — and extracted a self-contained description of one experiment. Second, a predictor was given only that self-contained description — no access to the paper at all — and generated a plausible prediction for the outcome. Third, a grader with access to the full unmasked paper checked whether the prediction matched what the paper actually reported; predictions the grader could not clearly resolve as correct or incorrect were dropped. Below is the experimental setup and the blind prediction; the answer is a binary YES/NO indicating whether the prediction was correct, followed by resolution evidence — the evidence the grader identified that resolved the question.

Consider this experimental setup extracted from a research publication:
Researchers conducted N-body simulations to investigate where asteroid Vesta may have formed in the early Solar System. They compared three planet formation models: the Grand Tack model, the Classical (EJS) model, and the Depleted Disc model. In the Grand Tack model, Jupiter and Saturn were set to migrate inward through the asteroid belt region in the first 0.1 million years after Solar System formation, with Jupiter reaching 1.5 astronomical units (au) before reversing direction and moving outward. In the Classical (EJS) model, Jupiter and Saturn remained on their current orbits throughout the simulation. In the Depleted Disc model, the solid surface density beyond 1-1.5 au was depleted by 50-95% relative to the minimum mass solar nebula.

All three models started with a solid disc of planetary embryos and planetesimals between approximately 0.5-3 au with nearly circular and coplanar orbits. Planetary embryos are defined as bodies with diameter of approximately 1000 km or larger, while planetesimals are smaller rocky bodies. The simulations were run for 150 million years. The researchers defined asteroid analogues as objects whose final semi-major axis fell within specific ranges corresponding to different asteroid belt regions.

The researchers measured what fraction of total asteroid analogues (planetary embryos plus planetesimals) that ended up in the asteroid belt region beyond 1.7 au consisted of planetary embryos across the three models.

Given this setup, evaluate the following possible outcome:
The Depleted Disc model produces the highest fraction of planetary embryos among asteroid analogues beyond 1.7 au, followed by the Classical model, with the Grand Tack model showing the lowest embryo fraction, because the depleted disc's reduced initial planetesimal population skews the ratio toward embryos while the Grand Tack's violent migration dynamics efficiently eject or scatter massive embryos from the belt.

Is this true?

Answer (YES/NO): NO